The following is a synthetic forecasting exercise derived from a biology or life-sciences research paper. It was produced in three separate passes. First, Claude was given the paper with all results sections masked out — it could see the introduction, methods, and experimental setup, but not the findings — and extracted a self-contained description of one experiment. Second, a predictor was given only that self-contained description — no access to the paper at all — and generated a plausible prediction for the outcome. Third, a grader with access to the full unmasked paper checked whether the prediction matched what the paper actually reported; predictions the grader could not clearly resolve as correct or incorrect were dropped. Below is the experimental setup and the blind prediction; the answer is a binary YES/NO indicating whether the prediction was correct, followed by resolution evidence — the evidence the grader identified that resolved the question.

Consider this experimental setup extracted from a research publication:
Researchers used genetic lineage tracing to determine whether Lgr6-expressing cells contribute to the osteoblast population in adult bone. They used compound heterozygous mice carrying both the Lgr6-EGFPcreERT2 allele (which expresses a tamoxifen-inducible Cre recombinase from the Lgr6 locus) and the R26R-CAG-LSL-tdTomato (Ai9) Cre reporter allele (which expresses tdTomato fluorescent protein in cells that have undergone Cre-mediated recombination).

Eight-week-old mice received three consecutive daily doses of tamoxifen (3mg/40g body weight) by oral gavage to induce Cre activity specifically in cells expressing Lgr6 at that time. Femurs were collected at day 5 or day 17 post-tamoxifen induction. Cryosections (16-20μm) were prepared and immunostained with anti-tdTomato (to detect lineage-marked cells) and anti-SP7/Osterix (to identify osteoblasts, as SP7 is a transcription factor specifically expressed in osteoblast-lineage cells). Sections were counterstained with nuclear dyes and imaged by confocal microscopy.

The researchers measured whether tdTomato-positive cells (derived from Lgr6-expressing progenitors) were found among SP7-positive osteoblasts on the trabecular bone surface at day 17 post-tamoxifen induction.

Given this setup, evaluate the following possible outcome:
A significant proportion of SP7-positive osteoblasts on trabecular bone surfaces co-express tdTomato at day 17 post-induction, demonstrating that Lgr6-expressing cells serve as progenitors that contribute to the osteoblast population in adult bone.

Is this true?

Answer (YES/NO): NO